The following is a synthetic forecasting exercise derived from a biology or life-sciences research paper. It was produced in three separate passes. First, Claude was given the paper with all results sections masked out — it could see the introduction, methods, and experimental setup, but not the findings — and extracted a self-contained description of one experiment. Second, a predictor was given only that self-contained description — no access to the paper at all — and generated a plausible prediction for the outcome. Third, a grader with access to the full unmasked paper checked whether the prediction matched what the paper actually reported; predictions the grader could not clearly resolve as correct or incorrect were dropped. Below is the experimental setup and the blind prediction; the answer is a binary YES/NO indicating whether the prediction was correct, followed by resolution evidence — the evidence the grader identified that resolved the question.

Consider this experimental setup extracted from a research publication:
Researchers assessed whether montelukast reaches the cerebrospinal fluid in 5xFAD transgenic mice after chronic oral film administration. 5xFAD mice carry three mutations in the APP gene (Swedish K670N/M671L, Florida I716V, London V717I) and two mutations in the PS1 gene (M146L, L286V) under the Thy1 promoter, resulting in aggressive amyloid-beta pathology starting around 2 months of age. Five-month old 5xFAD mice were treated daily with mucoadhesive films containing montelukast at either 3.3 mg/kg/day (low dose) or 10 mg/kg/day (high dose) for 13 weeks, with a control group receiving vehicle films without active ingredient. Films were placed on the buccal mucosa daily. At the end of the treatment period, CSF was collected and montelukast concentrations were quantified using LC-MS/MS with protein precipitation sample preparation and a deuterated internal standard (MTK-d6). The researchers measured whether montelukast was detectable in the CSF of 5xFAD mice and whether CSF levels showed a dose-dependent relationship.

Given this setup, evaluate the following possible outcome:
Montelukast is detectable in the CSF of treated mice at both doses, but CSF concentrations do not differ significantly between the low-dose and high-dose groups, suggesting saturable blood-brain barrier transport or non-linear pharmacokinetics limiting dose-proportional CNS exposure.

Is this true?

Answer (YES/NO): NO